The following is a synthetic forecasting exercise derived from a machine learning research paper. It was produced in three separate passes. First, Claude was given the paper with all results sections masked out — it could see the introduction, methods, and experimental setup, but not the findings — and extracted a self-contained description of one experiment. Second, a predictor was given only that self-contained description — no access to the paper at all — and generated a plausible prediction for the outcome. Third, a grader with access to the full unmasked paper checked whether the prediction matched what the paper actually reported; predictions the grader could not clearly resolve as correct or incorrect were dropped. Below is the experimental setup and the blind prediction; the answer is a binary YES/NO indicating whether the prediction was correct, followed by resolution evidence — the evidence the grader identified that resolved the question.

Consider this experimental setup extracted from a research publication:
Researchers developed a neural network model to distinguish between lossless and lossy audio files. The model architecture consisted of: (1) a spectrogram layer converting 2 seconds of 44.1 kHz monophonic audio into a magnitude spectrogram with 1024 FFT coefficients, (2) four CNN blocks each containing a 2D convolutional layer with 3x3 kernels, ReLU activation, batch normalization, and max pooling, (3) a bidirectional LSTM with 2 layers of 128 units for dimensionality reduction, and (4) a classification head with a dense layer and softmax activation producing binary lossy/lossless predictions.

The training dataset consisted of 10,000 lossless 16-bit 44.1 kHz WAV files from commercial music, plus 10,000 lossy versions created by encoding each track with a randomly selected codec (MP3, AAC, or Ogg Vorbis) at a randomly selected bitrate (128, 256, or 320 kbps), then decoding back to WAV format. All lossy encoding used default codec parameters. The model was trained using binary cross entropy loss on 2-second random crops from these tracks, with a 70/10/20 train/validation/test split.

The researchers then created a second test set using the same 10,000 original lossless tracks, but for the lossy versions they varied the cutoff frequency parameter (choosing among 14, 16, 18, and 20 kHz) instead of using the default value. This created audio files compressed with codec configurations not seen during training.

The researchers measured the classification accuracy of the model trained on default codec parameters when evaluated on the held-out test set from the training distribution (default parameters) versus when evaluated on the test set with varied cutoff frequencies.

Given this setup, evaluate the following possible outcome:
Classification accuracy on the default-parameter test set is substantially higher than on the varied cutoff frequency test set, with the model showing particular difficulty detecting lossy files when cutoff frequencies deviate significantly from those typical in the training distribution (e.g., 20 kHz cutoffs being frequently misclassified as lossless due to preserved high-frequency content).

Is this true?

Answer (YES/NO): NO